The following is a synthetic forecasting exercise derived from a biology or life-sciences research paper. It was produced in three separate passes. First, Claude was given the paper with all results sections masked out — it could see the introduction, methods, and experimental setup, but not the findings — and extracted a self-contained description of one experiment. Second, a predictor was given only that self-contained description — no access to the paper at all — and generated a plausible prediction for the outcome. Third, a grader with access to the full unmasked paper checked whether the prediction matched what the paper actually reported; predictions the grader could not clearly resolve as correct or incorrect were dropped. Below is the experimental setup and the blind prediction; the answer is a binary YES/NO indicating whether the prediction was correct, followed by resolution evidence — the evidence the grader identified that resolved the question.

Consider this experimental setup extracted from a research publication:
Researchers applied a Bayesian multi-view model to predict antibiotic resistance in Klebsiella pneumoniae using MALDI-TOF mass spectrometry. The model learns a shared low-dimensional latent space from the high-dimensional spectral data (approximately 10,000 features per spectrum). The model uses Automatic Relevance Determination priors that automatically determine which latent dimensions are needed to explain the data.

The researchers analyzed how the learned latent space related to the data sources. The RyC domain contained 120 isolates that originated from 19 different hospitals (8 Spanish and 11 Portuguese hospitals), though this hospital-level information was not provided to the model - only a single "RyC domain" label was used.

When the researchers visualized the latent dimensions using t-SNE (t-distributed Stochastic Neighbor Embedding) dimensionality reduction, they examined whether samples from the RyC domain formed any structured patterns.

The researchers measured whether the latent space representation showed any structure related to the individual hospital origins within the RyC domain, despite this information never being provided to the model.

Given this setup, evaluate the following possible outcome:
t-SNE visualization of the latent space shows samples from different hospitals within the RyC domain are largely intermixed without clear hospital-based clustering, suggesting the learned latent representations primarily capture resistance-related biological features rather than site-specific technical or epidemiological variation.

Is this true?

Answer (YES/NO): NO